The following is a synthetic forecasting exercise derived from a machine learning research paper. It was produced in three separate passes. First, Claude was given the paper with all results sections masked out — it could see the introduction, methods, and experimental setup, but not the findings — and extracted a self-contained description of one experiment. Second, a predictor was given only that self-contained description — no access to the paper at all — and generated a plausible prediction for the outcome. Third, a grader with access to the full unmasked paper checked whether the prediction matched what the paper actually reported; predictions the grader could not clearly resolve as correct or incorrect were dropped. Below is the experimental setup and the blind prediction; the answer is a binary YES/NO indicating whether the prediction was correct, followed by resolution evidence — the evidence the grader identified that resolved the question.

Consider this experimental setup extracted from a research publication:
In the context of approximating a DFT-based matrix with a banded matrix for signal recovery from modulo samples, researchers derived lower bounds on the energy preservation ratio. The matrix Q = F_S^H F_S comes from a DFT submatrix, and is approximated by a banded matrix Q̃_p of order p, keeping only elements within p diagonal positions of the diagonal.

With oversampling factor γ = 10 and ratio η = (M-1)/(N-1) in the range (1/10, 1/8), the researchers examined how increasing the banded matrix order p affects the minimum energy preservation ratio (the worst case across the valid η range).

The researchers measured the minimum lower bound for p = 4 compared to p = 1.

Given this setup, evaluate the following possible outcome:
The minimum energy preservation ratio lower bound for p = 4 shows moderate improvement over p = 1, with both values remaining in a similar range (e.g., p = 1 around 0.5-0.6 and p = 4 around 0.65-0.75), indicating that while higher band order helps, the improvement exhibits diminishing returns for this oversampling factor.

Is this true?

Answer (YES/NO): NO